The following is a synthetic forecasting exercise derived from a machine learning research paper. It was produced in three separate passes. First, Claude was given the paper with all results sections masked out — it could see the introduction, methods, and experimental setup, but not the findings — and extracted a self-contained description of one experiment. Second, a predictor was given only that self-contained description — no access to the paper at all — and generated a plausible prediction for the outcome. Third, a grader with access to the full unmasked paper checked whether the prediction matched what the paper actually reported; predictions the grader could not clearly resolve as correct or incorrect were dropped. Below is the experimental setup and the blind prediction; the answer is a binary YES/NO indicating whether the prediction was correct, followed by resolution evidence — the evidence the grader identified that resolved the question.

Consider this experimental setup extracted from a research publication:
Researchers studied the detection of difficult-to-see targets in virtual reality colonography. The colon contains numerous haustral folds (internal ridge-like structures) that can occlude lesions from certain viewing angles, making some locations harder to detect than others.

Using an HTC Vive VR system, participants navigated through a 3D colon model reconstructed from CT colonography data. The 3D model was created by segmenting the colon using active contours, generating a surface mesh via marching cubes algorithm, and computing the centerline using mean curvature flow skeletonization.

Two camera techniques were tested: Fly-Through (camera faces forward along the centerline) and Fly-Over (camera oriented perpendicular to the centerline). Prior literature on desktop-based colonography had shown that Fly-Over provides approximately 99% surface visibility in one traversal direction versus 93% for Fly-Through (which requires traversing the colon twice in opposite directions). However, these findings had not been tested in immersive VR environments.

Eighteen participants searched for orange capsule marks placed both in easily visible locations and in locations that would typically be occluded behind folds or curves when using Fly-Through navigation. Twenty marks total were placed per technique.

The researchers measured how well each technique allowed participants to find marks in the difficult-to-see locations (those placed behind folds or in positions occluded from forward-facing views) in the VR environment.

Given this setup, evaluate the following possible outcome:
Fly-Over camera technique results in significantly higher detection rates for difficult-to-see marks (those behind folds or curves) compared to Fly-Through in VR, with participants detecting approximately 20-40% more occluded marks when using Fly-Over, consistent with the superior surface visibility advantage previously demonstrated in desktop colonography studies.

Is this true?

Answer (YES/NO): NO